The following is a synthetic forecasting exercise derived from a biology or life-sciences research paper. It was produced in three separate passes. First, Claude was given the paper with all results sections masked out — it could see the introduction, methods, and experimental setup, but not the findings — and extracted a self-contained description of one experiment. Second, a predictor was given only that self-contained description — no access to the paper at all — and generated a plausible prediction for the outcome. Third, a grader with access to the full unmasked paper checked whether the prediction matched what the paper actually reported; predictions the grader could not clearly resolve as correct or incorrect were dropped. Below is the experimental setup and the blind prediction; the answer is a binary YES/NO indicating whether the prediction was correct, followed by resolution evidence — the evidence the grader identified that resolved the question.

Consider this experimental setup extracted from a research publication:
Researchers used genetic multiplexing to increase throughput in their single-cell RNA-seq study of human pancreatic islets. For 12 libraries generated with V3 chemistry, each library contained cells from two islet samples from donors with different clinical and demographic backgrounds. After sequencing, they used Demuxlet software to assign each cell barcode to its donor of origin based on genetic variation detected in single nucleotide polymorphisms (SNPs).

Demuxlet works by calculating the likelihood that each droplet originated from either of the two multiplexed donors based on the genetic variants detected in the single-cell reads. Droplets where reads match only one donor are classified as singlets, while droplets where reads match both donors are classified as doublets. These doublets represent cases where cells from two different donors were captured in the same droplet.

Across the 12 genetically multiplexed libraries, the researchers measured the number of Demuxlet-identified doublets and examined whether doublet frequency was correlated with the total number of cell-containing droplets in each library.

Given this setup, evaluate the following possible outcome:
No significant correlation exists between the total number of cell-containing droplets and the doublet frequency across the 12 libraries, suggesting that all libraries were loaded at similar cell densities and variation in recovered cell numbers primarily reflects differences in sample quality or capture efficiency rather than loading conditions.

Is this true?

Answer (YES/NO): NO